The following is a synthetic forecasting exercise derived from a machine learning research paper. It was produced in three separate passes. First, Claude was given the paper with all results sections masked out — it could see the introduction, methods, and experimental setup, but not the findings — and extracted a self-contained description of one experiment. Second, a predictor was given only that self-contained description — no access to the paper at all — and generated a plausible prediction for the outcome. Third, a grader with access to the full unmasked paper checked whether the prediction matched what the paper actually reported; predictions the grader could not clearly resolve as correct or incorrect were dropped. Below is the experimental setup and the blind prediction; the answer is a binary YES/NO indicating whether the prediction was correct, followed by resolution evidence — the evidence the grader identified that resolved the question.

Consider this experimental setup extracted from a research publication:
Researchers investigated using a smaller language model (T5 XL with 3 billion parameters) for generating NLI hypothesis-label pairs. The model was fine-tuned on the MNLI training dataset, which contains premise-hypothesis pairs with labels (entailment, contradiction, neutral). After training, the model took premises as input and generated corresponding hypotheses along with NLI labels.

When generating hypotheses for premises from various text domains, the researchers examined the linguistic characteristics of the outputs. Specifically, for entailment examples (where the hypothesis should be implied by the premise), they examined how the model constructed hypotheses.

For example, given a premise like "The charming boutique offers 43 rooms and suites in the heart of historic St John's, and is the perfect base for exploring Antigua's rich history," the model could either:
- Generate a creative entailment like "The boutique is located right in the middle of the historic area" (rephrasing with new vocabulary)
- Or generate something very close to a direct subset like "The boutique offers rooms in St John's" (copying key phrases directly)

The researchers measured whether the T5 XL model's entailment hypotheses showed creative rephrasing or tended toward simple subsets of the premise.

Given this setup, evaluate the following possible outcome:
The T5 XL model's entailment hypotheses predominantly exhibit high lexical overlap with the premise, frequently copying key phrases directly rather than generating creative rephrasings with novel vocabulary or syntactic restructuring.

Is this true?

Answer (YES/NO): YES